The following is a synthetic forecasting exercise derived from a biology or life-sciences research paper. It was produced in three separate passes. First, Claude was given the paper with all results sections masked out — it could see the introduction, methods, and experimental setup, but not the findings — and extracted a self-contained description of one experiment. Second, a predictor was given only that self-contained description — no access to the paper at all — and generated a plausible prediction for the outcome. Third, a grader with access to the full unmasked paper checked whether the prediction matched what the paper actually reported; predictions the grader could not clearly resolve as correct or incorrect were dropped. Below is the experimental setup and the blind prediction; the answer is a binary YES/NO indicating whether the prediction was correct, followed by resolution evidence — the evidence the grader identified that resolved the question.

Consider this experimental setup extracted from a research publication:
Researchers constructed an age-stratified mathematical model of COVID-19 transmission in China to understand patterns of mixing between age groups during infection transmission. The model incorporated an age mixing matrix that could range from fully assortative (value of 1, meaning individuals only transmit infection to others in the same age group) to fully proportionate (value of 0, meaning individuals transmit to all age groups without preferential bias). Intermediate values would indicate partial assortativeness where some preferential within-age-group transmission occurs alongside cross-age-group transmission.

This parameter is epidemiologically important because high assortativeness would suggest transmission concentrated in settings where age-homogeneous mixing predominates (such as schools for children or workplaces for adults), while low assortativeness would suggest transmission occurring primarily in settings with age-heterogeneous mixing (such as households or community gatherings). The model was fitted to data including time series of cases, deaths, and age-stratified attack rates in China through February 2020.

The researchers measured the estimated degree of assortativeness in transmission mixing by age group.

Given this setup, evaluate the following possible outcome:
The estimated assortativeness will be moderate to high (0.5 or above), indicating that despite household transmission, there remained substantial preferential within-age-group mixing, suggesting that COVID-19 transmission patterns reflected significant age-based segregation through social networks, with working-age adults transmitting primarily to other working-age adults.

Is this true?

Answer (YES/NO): NO